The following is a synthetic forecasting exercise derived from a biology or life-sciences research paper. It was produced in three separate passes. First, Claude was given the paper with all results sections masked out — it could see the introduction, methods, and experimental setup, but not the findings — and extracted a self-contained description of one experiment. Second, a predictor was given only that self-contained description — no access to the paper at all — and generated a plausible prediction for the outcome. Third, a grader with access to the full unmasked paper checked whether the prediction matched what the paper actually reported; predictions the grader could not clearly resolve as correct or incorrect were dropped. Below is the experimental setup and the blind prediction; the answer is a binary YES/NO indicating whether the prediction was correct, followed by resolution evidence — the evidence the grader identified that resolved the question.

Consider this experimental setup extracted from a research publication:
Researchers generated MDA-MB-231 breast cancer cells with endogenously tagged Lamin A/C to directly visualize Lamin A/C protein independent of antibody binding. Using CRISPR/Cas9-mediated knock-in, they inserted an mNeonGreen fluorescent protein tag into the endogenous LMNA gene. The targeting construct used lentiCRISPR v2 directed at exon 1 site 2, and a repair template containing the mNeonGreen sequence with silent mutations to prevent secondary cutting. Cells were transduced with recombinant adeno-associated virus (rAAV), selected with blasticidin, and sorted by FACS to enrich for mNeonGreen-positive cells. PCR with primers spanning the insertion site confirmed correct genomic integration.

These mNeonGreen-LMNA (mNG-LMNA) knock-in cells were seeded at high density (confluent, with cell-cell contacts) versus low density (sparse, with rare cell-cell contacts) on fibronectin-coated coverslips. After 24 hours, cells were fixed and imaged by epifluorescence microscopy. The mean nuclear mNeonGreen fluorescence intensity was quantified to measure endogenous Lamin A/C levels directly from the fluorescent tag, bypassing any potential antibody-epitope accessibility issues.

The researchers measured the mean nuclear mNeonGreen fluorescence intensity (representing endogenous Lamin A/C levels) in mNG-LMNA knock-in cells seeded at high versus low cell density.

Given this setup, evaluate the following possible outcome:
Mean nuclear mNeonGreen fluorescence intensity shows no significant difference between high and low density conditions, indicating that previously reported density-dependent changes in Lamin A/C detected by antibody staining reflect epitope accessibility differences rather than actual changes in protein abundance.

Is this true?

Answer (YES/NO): NO